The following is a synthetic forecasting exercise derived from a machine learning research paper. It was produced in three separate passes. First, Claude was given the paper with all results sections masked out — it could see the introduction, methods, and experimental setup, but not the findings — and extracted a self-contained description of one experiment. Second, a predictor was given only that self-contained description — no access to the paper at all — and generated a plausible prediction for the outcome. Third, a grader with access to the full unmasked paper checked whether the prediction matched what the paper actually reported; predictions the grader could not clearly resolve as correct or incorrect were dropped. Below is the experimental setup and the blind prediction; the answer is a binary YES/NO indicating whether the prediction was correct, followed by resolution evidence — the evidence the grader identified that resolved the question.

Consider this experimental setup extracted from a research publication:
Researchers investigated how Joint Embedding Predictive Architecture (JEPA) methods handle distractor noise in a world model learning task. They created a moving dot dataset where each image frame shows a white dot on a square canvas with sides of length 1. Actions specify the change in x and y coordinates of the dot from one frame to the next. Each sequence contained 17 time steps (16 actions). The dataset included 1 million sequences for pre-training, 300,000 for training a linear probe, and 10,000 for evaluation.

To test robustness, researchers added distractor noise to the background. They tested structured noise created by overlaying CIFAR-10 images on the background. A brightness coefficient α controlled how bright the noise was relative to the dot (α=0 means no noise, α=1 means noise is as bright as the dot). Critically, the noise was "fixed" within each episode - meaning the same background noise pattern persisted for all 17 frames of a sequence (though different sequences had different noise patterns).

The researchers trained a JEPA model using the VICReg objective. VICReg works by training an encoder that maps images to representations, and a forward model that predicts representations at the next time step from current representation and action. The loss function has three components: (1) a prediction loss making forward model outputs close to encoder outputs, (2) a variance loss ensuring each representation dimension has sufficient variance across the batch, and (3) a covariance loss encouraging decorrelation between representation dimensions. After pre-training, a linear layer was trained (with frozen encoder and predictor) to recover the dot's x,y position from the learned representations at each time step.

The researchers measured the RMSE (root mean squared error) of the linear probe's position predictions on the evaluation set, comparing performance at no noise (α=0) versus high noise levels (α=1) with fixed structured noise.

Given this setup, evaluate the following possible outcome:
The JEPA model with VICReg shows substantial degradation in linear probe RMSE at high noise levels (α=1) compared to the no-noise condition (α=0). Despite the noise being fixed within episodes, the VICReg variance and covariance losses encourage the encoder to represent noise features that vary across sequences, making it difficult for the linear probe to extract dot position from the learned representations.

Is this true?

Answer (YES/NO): YES